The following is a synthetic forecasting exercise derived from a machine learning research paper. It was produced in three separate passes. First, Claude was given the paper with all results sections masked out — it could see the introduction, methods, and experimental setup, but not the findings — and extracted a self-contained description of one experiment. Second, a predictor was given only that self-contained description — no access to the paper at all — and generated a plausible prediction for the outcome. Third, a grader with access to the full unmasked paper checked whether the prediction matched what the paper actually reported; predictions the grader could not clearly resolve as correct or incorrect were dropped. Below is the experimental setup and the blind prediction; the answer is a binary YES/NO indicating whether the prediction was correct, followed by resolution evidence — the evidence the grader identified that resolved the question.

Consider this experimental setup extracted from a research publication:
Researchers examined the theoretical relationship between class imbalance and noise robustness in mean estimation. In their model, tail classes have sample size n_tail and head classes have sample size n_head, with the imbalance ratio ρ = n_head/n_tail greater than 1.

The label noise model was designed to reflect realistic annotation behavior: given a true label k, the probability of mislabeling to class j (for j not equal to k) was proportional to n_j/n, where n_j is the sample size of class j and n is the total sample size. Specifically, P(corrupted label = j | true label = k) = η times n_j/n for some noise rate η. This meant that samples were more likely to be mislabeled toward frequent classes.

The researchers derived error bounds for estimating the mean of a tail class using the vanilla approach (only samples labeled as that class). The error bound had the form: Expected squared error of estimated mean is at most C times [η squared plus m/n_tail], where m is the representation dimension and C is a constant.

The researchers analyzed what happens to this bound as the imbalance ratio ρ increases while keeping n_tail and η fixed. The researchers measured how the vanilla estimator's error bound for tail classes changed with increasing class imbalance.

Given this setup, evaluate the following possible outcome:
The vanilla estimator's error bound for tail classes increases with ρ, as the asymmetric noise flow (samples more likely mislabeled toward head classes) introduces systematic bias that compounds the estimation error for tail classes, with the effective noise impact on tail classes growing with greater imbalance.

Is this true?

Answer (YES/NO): NO